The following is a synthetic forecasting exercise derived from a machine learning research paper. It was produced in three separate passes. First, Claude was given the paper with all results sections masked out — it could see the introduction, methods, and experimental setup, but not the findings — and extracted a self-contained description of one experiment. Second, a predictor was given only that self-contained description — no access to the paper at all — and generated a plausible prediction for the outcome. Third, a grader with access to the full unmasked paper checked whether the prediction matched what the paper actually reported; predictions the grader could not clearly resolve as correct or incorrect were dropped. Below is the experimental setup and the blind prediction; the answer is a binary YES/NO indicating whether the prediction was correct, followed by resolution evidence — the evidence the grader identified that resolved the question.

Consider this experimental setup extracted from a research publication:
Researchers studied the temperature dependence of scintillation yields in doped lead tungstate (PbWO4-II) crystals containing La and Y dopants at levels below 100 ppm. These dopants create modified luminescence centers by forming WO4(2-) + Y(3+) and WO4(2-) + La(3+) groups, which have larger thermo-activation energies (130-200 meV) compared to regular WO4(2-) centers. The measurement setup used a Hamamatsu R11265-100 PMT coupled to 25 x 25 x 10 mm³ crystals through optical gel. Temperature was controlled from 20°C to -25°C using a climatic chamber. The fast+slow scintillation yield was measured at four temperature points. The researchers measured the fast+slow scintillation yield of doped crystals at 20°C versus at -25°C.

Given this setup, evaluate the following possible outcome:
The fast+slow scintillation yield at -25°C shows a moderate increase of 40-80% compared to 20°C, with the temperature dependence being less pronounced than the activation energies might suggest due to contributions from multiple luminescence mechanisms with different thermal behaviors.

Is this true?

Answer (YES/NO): NO